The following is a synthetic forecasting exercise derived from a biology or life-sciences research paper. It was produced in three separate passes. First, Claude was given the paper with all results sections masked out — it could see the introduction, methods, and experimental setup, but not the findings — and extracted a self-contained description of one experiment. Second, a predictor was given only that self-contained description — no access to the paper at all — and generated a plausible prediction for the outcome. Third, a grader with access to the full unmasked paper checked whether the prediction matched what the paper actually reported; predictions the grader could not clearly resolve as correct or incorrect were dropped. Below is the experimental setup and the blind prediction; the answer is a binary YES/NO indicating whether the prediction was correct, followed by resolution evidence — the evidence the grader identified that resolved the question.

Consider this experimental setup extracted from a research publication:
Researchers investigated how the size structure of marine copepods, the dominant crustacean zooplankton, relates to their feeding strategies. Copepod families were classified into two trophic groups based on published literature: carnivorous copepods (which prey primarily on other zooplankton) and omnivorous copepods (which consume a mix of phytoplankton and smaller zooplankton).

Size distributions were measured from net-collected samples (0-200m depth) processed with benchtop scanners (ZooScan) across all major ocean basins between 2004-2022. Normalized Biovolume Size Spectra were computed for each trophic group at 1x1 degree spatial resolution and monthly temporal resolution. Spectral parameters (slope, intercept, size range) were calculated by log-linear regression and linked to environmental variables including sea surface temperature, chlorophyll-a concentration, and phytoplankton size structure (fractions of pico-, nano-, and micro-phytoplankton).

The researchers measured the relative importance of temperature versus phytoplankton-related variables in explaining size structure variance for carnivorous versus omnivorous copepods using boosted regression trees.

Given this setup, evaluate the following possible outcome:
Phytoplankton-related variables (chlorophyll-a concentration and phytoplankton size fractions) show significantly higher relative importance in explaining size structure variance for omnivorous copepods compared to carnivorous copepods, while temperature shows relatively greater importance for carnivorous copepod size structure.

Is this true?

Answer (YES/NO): NO